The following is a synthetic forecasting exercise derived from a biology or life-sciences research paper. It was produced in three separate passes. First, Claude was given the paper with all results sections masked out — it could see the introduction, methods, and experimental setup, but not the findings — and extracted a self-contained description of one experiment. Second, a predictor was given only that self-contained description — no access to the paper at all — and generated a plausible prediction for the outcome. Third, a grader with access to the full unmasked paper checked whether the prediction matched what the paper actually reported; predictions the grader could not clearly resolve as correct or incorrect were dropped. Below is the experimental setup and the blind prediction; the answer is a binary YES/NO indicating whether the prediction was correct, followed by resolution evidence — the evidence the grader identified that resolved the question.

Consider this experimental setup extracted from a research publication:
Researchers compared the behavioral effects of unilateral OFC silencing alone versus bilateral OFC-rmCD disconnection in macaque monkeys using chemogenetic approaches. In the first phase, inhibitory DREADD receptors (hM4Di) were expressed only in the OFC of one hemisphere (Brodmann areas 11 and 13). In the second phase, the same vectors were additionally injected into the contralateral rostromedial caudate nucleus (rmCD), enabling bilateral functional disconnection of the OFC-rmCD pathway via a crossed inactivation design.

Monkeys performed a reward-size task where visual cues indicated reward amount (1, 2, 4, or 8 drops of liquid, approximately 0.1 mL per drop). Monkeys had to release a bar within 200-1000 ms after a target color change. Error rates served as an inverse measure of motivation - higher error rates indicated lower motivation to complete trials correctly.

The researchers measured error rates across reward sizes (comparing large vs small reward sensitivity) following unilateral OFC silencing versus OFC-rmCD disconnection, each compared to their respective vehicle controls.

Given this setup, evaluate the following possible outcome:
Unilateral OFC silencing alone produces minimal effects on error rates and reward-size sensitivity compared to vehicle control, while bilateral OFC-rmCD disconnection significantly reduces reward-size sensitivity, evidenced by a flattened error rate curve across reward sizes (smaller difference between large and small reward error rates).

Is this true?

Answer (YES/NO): YES